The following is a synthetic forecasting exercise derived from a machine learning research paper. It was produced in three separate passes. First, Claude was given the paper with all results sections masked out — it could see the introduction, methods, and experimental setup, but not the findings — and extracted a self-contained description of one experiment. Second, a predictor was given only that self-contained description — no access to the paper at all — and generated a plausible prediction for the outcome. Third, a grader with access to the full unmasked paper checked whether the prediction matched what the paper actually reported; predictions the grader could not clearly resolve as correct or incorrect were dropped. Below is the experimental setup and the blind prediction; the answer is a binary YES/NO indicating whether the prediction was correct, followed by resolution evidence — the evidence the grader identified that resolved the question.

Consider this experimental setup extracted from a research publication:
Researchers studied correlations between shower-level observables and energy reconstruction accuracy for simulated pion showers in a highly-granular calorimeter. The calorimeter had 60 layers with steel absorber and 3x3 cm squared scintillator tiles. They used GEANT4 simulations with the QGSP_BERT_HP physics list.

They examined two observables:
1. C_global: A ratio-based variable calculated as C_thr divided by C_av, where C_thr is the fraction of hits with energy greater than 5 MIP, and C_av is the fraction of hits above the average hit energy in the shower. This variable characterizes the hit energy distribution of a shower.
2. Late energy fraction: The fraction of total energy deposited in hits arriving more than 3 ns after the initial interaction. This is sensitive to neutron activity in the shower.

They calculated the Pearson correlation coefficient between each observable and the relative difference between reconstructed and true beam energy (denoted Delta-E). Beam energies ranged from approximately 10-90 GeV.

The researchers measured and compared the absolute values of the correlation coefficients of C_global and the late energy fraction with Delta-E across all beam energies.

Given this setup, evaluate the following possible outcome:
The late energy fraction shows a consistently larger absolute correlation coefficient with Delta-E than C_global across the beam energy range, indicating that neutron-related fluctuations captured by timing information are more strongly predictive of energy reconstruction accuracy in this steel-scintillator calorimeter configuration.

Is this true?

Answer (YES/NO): NO